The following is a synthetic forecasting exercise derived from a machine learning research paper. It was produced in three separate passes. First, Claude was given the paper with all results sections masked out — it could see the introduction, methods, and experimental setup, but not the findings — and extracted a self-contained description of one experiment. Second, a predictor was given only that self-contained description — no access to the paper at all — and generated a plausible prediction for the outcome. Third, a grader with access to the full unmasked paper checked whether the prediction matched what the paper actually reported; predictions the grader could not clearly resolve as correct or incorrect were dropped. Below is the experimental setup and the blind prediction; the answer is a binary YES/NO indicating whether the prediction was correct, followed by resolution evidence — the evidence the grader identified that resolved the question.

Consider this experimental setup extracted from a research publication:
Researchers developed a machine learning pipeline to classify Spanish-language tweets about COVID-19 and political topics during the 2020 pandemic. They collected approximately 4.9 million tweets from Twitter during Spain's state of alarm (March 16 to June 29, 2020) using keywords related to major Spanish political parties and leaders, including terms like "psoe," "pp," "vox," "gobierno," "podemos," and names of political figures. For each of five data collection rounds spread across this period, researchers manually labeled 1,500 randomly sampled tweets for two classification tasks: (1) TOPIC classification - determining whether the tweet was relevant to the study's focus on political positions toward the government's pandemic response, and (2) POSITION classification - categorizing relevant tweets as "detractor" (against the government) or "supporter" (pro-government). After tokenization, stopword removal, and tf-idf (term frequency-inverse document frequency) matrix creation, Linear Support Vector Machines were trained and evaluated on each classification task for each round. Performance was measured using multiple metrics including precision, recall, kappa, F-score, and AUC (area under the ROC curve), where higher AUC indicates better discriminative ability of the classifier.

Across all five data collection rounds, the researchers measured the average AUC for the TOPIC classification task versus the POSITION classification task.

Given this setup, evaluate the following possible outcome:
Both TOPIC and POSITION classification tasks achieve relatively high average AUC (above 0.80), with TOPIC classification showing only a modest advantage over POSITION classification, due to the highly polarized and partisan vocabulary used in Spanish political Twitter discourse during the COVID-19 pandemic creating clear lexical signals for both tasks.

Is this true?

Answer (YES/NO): NO